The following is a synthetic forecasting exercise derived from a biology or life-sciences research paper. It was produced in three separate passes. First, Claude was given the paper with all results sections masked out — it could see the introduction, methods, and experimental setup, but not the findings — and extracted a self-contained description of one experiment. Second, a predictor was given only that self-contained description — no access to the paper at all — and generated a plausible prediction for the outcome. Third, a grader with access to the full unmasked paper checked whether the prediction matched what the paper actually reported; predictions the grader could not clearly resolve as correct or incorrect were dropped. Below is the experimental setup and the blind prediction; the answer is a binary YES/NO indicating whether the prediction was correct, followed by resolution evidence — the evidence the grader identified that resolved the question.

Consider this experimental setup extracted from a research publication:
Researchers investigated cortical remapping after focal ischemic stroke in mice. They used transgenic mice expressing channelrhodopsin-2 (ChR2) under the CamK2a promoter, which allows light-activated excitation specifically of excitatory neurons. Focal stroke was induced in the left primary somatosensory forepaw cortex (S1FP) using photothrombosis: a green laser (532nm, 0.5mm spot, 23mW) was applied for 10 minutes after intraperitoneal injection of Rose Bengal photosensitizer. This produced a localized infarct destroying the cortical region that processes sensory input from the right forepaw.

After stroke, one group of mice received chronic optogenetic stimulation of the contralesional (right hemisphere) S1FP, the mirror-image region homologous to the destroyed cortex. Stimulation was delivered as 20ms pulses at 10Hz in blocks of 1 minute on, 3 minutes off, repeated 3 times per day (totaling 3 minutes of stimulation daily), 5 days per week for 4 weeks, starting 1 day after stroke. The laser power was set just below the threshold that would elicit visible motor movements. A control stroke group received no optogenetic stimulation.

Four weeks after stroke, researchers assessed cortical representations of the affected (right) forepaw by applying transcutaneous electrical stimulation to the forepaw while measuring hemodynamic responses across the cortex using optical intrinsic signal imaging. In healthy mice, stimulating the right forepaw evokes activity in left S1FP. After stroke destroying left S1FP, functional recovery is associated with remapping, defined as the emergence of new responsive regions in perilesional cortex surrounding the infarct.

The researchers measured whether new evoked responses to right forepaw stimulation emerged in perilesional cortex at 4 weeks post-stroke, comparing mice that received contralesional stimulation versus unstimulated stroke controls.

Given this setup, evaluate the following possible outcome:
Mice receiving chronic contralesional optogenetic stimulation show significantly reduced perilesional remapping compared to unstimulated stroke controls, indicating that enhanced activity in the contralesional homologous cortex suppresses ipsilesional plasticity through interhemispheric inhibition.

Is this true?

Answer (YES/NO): YES